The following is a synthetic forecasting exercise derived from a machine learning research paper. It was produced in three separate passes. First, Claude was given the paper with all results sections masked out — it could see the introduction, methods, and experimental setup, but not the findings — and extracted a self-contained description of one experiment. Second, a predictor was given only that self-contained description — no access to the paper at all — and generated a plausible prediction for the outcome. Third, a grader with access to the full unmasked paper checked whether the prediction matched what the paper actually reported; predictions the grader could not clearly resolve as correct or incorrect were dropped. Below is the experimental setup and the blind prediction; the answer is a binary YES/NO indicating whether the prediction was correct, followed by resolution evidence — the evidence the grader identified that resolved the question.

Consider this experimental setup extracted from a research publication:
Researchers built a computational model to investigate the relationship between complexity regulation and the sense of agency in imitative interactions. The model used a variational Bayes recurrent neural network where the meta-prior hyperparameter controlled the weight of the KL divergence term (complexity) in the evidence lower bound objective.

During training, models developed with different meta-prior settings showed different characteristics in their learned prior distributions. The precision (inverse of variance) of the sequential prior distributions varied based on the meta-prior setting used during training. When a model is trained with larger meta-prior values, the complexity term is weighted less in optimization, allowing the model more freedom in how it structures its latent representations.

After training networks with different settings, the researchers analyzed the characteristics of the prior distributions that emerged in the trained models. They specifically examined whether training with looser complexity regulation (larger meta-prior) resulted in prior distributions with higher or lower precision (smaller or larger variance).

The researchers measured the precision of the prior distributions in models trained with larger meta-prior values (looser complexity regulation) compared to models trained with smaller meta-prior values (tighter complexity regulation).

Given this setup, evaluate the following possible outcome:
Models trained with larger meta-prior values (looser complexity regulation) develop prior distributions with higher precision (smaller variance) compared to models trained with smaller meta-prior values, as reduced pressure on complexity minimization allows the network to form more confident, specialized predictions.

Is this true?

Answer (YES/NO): YES